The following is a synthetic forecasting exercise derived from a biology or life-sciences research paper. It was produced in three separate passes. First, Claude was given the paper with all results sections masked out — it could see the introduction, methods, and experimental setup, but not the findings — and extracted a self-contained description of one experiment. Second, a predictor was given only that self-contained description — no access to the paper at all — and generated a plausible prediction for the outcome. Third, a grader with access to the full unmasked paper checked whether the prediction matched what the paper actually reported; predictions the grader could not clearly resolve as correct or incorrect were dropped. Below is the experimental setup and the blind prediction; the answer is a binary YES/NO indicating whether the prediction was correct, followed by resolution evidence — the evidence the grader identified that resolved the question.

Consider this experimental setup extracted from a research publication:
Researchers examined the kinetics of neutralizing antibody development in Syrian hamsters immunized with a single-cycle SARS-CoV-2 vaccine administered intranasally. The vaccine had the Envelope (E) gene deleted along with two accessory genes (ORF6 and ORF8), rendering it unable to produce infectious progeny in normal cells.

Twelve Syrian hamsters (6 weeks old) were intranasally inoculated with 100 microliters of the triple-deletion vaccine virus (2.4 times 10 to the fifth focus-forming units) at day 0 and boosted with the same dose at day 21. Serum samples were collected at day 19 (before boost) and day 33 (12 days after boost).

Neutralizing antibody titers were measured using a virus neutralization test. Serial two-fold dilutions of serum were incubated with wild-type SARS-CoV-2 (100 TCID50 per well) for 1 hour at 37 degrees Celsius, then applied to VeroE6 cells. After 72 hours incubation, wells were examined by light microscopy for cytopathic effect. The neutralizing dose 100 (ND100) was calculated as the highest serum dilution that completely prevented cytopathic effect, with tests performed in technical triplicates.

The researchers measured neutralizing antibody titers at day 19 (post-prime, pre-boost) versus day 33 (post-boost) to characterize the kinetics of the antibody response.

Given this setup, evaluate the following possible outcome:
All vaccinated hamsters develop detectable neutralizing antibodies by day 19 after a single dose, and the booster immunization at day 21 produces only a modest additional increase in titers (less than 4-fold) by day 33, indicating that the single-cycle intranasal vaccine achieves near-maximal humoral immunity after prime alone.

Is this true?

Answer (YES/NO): NO